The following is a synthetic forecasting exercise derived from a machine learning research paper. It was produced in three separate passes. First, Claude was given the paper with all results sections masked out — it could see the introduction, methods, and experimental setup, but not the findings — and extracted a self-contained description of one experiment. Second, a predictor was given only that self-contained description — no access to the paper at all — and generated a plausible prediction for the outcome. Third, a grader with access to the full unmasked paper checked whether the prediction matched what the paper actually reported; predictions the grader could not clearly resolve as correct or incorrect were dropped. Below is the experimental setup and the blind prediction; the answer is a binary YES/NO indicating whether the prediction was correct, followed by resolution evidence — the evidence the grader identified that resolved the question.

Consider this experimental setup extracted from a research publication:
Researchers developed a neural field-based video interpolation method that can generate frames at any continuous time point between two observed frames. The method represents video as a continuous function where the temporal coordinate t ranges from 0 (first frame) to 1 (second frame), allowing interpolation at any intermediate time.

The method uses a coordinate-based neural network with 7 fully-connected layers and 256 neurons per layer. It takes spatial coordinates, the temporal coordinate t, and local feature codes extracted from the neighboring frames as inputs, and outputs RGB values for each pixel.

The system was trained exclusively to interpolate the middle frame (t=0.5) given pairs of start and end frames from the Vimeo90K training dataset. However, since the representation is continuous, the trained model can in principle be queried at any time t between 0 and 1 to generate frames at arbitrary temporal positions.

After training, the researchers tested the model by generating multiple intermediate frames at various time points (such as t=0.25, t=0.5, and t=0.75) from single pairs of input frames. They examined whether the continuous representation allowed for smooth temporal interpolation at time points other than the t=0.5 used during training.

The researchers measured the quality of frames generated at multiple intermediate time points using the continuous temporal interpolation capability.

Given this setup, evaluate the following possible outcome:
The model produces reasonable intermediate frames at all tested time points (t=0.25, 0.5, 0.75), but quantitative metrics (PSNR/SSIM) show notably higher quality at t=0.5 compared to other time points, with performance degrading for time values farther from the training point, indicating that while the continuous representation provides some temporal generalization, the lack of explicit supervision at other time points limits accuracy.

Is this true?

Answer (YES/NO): NO